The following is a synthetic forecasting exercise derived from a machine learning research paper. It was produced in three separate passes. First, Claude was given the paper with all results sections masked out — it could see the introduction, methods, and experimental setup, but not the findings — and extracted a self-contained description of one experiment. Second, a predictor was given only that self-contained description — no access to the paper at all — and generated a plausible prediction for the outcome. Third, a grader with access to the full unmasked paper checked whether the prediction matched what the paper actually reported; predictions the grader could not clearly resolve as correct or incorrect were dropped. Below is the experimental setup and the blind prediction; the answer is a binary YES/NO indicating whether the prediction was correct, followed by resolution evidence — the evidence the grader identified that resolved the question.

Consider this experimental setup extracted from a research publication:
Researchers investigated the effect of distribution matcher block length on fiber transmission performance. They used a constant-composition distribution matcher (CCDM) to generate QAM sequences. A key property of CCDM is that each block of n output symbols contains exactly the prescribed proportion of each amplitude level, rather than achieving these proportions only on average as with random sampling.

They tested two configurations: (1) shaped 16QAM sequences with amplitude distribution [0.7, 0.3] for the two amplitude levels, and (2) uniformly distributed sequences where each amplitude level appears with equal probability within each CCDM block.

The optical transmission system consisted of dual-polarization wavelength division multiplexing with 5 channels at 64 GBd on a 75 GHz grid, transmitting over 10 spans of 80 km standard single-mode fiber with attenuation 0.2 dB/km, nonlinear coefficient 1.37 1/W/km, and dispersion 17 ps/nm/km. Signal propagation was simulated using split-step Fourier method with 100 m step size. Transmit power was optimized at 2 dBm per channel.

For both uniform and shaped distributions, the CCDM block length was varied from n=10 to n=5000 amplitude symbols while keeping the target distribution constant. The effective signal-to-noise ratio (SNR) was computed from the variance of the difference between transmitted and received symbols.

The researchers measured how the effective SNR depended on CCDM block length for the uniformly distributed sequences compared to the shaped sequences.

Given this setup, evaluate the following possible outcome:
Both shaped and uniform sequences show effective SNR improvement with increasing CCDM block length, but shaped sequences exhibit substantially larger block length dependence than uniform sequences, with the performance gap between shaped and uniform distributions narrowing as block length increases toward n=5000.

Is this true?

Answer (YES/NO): NO